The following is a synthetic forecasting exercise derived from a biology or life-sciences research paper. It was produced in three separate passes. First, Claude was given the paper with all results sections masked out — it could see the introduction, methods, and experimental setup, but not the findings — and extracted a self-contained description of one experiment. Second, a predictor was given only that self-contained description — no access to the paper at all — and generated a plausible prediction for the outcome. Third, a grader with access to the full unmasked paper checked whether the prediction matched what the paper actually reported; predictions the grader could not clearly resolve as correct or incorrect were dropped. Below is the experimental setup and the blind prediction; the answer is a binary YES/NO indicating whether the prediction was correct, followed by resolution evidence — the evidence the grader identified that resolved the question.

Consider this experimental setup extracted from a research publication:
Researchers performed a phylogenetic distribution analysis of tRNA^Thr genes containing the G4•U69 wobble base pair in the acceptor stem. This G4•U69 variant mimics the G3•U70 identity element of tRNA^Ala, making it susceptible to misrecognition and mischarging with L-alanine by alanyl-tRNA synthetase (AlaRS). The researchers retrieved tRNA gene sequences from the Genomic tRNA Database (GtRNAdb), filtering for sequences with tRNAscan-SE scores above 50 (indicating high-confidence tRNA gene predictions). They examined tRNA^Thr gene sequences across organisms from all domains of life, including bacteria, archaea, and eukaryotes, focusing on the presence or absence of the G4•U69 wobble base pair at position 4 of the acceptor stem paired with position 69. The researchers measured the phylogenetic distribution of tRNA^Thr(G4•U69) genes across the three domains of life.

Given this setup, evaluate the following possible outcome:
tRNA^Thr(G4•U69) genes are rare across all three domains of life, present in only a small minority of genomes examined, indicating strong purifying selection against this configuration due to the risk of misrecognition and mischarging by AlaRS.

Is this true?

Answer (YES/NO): NO